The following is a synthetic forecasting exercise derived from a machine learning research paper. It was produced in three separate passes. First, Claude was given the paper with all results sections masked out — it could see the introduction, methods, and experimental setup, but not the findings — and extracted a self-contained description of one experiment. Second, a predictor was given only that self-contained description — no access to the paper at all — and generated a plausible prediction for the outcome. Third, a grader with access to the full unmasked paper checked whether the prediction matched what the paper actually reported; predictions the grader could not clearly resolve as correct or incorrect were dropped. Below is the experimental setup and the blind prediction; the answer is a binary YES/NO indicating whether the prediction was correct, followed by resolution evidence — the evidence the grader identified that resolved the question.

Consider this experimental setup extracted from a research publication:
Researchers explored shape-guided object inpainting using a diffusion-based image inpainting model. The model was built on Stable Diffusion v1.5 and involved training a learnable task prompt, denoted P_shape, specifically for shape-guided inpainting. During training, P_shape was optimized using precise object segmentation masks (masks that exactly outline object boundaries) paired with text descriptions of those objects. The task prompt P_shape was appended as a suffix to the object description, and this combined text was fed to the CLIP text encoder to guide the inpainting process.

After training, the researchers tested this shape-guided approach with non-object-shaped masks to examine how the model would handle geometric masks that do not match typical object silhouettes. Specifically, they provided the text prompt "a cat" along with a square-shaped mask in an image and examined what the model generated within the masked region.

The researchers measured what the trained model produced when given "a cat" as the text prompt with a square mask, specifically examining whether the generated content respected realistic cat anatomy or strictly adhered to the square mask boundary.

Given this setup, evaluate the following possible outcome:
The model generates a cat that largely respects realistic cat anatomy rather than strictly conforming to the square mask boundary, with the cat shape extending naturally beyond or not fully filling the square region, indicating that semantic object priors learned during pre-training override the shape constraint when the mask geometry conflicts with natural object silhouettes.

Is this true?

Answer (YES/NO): NO